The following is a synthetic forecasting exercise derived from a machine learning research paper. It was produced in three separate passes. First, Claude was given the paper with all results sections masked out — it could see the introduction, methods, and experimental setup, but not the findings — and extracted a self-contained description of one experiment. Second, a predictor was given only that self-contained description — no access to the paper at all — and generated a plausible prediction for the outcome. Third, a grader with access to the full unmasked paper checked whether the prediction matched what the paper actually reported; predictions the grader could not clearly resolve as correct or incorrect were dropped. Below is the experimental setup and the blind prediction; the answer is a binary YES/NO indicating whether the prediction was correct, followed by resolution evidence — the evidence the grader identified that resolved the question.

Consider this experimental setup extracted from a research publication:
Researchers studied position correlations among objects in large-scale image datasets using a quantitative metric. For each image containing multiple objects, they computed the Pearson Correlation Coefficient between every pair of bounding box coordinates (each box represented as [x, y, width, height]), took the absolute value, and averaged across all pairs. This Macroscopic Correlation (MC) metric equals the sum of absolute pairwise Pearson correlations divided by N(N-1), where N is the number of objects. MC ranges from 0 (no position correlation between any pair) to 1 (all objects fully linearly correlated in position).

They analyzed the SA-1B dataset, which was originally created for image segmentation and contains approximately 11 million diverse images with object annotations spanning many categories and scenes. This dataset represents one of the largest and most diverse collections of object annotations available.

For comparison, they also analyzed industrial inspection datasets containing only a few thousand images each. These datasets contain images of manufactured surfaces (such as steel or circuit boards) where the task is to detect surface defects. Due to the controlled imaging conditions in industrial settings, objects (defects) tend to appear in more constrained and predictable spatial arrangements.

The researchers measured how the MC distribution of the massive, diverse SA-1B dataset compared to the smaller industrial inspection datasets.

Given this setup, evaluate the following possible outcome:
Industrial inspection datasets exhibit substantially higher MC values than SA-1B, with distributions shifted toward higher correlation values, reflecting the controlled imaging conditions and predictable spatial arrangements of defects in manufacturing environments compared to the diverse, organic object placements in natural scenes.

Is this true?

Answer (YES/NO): YES